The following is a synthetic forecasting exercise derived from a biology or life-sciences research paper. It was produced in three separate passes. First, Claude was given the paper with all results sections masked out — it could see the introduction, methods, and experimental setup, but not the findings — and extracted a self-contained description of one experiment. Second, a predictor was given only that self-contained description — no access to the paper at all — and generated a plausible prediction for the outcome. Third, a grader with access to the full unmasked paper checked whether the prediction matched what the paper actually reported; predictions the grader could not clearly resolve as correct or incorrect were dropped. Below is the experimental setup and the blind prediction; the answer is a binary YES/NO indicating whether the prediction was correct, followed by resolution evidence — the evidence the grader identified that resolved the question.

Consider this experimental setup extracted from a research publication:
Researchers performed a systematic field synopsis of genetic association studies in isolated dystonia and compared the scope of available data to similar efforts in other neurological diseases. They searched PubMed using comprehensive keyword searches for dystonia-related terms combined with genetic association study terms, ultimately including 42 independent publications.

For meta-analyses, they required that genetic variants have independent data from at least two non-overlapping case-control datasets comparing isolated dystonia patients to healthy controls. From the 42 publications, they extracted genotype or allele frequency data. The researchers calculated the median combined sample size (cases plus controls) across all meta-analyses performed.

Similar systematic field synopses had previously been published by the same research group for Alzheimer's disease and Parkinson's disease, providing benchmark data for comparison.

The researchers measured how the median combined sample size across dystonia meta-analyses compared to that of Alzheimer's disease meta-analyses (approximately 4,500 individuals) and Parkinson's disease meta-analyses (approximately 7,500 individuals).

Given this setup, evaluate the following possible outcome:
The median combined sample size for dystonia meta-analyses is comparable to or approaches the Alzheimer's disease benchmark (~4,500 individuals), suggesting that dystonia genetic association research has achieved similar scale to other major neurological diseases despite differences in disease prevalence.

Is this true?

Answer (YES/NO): NO